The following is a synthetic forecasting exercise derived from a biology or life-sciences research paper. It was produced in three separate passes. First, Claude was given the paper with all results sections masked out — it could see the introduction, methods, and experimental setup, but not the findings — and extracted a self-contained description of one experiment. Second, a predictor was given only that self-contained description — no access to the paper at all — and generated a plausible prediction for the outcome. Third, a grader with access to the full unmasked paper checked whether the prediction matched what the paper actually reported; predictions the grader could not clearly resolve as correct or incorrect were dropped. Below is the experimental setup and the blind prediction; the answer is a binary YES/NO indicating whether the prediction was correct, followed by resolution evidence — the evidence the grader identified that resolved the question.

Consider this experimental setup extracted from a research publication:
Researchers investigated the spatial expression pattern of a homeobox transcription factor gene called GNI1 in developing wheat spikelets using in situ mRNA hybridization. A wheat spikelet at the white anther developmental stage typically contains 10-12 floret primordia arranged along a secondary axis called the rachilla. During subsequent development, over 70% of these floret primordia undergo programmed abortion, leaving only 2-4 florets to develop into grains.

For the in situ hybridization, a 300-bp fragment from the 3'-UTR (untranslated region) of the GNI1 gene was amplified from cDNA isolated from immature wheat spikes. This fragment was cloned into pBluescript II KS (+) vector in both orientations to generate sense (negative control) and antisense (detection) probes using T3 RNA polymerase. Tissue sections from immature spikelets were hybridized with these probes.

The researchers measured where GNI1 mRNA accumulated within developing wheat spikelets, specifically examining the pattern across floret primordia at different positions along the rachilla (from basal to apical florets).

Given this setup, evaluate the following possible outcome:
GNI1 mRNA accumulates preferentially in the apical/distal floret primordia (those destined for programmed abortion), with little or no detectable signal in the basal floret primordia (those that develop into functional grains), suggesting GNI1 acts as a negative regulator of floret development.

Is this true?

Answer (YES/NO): YES